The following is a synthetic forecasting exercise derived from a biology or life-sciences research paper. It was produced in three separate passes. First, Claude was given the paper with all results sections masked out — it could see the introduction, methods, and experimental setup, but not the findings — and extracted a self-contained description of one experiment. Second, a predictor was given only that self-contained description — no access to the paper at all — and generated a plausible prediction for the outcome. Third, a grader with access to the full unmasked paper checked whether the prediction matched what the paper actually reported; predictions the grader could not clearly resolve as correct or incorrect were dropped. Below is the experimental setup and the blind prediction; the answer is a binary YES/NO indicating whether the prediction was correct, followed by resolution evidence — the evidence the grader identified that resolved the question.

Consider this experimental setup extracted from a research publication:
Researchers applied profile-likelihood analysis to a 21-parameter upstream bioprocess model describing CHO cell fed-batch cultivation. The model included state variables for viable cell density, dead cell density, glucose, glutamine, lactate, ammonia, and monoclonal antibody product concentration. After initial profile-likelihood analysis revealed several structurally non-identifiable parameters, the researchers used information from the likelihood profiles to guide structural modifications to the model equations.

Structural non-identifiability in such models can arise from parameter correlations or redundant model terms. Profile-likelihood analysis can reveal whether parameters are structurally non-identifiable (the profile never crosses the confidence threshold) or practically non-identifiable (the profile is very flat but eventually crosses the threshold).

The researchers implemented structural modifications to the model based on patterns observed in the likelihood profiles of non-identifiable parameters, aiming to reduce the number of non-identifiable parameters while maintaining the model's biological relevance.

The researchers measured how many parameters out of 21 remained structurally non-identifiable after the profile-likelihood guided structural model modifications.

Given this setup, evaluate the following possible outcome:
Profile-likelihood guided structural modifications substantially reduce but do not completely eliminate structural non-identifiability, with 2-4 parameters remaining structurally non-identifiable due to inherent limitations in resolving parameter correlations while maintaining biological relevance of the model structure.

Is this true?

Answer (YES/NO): NO